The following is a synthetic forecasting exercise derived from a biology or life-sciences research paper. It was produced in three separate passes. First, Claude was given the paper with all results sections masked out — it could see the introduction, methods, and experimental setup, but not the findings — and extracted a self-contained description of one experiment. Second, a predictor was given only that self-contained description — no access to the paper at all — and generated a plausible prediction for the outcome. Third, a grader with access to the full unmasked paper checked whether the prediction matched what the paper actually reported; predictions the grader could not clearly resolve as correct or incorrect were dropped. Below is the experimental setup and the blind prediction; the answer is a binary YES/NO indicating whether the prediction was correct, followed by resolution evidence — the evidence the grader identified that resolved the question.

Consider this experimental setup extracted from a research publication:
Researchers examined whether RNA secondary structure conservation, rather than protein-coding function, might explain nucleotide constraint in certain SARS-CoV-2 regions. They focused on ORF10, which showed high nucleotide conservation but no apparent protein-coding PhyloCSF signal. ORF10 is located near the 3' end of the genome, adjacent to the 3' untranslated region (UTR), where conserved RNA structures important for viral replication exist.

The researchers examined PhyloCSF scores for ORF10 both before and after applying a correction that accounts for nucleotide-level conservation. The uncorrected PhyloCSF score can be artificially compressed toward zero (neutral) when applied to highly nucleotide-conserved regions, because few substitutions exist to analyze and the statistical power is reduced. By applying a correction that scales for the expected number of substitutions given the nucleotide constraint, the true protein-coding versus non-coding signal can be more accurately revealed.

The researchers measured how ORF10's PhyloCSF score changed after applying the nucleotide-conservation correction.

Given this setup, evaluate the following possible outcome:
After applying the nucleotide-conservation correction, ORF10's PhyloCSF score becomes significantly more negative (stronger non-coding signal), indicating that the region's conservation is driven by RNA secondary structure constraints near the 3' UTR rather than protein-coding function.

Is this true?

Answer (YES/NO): YES